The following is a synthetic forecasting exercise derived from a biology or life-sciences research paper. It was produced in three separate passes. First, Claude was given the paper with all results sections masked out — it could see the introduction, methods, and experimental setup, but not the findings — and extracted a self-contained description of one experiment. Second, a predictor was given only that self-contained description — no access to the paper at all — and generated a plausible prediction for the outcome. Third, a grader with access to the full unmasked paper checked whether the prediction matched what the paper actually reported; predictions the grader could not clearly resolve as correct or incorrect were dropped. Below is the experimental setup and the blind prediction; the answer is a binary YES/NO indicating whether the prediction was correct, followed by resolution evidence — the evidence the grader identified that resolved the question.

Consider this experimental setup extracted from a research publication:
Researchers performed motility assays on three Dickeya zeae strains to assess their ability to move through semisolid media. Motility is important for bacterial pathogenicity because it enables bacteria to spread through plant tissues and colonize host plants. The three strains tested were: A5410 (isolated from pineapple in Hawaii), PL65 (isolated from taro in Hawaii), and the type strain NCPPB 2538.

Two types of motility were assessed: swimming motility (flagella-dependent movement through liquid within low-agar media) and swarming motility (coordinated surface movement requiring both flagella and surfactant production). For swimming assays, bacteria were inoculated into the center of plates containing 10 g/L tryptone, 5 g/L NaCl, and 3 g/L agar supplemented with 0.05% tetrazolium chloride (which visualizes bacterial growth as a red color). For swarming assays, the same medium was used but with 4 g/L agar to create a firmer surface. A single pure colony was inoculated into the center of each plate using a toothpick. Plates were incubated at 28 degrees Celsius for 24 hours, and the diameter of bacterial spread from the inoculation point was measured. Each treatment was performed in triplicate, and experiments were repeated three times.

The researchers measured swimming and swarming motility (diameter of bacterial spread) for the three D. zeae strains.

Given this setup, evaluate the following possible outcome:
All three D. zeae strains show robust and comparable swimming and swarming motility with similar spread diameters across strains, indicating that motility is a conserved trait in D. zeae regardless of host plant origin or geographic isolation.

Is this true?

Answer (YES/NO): NO